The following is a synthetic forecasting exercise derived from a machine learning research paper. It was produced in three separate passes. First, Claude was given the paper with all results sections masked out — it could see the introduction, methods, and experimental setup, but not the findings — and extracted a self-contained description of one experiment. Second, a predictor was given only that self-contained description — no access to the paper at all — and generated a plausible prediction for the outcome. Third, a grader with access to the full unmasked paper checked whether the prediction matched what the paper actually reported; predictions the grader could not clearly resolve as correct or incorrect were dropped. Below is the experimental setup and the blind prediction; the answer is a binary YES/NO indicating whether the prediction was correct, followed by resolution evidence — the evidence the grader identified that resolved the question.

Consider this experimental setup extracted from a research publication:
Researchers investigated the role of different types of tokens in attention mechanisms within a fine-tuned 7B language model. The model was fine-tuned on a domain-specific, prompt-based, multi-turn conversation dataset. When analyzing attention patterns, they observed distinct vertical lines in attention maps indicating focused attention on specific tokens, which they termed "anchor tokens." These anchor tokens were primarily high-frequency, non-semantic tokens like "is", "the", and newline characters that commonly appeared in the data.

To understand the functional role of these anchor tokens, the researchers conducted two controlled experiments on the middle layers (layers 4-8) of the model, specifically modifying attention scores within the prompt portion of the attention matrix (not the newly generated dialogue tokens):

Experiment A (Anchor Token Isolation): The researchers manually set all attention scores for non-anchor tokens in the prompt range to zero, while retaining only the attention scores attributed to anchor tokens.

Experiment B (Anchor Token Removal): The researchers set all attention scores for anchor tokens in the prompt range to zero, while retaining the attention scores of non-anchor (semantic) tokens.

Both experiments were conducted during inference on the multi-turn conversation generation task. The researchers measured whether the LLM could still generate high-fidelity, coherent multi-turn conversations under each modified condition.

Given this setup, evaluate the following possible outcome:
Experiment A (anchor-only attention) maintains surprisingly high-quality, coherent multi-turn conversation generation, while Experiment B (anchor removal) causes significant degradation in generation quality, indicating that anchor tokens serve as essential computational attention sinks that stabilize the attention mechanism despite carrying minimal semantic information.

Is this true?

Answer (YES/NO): NO